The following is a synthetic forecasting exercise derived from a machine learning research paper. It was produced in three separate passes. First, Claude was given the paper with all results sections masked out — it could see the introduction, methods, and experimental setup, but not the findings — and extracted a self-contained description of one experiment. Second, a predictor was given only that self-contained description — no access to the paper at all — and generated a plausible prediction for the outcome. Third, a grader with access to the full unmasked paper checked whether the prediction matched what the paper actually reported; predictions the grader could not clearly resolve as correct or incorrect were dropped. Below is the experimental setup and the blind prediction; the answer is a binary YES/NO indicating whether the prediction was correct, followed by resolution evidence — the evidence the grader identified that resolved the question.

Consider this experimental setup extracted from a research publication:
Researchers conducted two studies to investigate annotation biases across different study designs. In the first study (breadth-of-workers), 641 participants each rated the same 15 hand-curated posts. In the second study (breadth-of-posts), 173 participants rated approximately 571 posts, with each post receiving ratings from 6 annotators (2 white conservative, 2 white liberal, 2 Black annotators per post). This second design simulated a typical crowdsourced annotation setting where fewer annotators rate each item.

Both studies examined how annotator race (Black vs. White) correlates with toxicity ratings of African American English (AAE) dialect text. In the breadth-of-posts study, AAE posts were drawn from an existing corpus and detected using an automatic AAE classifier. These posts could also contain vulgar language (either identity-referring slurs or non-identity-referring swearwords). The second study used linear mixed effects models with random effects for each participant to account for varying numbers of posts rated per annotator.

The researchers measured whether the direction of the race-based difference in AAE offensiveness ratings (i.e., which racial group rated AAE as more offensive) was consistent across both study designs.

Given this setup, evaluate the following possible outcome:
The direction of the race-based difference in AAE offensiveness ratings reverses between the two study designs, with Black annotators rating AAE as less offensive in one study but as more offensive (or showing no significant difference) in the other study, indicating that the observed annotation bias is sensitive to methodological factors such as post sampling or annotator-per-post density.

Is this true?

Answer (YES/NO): NO